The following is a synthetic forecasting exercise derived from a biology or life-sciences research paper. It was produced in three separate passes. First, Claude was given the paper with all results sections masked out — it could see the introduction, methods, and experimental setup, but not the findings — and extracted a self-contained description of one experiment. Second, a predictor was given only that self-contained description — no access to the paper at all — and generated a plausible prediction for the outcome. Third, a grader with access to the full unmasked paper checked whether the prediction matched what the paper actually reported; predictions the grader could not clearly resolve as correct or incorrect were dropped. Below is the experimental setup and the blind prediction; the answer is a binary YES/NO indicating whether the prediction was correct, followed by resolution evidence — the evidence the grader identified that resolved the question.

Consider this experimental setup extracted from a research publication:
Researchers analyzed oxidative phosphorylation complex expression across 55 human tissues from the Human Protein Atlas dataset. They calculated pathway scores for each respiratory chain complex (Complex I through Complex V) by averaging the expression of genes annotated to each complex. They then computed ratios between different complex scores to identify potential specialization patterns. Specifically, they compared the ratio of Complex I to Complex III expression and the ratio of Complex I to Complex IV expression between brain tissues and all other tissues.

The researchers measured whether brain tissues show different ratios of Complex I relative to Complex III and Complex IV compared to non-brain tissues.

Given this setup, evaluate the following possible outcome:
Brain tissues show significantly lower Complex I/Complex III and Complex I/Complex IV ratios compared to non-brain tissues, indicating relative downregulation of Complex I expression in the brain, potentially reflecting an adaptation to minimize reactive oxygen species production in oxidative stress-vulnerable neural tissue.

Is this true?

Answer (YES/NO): NO